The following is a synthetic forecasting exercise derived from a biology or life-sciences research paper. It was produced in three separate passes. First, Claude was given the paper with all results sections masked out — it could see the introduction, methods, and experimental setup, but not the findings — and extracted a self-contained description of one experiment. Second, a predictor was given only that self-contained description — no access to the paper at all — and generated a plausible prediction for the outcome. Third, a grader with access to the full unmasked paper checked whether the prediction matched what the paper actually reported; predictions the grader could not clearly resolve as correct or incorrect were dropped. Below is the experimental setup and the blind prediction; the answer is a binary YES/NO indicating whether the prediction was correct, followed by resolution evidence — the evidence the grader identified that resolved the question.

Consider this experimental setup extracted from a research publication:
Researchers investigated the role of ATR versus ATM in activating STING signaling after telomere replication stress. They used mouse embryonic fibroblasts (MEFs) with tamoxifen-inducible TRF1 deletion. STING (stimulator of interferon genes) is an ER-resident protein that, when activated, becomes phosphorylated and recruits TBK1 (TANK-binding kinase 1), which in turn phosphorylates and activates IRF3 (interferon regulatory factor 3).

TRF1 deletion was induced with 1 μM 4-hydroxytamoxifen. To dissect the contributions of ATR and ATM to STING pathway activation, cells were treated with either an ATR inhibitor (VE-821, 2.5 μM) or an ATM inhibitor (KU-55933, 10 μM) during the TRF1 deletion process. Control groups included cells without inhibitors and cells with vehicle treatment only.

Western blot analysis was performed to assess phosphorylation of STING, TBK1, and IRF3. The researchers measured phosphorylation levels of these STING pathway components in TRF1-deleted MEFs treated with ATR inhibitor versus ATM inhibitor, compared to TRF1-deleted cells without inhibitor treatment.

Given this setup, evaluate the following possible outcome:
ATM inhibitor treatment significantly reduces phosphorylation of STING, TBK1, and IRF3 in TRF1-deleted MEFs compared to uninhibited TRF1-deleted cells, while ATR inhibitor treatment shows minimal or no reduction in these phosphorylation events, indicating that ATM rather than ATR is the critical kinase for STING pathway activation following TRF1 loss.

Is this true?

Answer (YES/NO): NO